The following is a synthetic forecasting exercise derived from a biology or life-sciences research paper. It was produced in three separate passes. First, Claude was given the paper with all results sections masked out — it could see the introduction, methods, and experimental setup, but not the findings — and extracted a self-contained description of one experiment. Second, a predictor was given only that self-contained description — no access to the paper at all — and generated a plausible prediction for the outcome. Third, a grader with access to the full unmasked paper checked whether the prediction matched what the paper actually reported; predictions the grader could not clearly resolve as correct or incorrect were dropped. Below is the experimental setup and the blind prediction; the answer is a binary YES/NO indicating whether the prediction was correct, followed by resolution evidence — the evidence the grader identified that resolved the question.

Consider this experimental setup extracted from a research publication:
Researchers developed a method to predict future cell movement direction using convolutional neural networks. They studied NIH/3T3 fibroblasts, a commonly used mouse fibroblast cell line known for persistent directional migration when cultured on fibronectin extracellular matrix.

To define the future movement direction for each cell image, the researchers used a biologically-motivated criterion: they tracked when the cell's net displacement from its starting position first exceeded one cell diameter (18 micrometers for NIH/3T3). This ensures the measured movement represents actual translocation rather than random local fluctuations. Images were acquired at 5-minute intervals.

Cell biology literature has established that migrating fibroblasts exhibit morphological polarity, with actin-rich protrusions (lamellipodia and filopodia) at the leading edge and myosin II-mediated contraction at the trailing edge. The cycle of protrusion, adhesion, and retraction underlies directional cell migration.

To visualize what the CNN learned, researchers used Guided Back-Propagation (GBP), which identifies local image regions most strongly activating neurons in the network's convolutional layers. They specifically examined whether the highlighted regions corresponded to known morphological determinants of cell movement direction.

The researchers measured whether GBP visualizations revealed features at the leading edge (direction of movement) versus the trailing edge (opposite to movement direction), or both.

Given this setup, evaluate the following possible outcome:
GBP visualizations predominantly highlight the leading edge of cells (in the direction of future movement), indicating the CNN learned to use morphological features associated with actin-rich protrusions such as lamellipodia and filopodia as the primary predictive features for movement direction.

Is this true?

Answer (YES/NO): NO